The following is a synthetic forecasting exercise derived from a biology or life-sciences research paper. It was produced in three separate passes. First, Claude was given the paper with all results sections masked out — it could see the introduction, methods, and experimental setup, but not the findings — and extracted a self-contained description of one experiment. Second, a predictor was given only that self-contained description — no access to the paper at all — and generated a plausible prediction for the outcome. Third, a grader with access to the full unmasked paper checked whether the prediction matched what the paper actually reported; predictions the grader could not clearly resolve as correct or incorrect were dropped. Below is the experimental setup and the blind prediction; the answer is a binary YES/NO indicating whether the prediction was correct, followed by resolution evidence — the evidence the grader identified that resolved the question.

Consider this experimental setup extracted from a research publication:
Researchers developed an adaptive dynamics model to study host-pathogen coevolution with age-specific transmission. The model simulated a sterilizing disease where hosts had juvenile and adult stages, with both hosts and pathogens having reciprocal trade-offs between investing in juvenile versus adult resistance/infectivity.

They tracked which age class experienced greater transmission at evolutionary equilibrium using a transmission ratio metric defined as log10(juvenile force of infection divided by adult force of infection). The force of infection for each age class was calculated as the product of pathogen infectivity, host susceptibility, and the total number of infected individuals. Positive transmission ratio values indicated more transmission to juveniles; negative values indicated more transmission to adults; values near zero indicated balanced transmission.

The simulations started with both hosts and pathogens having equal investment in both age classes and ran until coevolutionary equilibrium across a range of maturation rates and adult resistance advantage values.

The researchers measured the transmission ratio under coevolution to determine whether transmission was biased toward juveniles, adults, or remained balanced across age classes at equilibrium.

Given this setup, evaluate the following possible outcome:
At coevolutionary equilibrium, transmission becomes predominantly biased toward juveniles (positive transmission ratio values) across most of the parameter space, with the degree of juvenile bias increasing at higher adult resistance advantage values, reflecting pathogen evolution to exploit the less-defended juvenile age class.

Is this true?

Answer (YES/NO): NO